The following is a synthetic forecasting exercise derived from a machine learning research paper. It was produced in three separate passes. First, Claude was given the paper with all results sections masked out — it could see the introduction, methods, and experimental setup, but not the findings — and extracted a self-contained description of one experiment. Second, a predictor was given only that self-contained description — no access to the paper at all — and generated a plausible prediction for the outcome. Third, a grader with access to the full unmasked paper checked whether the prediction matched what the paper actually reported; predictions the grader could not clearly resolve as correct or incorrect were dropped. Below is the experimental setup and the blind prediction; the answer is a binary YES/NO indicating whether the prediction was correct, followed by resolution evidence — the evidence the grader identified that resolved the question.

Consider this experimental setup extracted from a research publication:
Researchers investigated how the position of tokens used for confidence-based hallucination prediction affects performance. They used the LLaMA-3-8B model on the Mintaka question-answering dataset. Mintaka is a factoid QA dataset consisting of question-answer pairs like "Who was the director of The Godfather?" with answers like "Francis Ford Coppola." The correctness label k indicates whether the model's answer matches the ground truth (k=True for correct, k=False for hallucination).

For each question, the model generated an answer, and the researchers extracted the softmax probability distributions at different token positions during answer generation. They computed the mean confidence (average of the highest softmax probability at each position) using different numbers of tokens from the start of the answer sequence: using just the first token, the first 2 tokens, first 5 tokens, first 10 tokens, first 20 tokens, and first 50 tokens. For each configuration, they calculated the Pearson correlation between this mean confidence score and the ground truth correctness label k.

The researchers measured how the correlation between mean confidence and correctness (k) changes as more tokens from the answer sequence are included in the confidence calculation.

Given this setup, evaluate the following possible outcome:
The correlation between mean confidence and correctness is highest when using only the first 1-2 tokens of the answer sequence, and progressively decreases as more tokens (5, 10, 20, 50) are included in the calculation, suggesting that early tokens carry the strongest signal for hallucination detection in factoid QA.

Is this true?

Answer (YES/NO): YES